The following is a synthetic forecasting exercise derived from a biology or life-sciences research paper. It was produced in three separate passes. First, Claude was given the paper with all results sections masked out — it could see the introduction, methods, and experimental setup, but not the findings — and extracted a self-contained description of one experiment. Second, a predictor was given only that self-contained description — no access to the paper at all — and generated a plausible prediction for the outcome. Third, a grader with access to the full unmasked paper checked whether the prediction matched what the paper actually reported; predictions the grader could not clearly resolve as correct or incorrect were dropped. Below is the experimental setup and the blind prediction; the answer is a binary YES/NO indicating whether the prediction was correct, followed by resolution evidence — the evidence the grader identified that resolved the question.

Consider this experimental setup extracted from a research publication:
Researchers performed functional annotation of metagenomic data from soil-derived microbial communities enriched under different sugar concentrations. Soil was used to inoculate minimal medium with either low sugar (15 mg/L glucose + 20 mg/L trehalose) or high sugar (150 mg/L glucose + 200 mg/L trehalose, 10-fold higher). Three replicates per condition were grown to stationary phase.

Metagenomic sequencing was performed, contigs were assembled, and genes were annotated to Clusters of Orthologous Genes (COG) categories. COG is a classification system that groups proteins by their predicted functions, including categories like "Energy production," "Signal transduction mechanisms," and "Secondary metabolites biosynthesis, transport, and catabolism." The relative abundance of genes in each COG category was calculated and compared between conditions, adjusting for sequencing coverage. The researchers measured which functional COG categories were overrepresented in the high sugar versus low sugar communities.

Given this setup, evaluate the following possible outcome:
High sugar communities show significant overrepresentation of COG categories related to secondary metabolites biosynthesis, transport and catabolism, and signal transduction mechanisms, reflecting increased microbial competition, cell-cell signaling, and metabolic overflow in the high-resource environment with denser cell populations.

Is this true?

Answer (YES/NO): NO